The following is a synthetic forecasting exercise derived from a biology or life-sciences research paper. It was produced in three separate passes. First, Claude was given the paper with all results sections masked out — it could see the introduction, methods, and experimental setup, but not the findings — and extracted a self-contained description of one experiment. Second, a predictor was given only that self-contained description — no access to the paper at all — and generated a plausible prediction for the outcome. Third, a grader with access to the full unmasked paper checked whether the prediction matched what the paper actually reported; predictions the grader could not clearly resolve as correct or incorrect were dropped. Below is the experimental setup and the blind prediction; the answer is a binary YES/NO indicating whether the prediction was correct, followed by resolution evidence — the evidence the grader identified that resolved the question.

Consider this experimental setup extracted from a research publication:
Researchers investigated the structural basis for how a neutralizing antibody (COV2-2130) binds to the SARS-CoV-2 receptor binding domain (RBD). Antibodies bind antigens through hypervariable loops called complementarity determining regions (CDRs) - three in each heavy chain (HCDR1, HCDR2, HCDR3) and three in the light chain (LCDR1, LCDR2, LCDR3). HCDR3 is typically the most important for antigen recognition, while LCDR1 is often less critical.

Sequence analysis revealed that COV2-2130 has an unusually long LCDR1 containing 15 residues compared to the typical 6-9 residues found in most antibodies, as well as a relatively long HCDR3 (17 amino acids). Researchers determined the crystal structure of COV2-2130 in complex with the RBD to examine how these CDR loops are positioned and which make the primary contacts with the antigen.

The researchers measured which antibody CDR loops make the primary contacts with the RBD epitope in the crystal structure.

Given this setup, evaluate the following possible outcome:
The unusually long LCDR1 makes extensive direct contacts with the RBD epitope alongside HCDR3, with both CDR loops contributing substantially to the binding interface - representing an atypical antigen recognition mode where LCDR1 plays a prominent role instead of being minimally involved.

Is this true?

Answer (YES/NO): YES